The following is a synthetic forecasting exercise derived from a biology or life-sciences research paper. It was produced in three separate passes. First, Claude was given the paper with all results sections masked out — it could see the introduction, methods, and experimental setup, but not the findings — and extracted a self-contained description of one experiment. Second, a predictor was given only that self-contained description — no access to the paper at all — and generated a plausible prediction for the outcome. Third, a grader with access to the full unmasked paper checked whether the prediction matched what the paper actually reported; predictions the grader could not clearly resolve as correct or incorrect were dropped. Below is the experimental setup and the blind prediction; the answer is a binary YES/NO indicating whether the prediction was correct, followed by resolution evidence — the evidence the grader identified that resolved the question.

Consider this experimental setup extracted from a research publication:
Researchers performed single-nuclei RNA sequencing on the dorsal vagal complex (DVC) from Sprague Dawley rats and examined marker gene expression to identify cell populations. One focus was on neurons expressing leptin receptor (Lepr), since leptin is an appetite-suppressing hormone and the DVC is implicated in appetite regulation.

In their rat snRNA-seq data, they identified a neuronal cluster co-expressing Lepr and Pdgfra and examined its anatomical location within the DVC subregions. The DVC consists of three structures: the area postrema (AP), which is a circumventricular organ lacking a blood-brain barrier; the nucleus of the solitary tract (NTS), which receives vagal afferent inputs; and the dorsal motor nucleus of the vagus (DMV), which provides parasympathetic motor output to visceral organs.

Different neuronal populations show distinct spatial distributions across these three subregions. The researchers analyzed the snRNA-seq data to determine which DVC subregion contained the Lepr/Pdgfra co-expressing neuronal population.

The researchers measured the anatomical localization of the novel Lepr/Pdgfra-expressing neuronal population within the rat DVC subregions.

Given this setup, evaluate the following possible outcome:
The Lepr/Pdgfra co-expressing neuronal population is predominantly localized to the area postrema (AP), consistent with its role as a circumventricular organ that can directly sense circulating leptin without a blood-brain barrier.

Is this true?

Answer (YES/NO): YES